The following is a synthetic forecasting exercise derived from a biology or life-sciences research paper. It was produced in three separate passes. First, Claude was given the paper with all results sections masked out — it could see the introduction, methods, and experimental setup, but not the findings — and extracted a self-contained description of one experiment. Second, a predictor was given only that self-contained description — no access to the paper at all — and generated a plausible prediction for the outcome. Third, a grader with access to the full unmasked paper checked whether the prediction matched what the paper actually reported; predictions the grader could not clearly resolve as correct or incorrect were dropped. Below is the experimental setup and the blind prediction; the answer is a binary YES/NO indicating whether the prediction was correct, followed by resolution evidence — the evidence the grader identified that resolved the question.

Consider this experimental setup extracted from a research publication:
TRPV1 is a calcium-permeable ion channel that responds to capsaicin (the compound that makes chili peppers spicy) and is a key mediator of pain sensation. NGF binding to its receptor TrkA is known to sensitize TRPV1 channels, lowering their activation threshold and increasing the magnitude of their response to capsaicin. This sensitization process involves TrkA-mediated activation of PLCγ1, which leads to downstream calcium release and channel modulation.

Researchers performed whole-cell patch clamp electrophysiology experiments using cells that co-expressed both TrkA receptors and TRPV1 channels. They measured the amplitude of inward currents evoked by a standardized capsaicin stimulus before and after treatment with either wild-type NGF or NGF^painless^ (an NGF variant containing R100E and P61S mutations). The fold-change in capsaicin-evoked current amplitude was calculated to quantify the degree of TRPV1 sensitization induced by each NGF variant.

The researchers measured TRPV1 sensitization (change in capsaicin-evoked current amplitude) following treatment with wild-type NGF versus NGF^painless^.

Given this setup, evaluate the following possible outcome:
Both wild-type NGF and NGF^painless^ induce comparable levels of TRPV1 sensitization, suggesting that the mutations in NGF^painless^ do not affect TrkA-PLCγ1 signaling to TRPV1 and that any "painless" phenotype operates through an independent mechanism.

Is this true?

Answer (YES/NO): NO